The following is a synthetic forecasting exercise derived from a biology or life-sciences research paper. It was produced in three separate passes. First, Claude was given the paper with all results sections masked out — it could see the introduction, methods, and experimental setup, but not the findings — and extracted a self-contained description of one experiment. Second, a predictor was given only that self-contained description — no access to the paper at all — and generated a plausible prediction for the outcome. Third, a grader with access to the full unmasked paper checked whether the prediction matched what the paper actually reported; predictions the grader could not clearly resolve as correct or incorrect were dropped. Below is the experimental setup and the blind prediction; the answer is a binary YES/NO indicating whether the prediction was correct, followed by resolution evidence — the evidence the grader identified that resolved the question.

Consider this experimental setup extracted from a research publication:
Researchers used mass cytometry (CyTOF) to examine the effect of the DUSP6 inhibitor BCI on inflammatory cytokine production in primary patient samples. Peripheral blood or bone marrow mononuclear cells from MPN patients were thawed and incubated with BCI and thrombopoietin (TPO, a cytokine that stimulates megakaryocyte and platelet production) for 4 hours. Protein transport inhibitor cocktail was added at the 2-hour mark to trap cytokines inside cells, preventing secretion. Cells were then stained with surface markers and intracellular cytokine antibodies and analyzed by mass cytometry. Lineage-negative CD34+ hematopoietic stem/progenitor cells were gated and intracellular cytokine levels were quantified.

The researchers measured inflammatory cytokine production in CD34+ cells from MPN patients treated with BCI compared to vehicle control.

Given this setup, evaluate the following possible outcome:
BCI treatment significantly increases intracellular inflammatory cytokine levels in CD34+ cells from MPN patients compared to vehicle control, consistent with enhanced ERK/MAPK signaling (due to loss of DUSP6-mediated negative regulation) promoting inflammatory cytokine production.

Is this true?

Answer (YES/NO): NO